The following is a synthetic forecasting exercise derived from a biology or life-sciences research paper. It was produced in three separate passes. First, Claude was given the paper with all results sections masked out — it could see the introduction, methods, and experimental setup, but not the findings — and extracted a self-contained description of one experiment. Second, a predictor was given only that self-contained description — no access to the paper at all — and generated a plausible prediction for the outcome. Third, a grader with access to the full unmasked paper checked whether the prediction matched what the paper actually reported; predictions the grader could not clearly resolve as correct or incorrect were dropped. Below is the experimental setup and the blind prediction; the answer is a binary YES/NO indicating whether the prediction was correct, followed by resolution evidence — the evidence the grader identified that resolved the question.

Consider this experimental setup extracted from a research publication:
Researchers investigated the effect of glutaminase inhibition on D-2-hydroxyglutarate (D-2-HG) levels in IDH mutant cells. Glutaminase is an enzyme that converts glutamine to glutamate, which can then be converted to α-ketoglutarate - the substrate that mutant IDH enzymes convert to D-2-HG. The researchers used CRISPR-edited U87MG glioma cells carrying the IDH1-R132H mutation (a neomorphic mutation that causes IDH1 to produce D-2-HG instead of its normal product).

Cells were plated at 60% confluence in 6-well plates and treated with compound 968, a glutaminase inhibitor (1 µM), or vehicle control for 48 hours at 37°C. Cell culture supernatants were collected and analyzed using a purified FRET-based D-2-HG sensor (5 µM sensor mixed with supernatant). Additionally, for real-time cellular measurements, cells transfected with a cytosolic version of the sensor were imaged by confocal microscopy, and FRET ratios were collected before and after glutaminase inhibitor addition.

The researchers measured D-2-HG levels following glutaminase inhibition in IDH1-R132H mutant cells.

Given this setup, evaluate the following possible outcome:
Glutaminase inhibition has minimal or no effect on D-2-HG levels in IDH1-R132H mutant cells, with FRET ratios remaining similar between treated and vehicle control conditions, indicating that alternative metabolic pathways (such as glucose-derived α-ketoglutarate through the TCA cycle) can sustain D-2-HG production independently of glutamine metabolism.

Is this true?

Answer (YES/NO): YES